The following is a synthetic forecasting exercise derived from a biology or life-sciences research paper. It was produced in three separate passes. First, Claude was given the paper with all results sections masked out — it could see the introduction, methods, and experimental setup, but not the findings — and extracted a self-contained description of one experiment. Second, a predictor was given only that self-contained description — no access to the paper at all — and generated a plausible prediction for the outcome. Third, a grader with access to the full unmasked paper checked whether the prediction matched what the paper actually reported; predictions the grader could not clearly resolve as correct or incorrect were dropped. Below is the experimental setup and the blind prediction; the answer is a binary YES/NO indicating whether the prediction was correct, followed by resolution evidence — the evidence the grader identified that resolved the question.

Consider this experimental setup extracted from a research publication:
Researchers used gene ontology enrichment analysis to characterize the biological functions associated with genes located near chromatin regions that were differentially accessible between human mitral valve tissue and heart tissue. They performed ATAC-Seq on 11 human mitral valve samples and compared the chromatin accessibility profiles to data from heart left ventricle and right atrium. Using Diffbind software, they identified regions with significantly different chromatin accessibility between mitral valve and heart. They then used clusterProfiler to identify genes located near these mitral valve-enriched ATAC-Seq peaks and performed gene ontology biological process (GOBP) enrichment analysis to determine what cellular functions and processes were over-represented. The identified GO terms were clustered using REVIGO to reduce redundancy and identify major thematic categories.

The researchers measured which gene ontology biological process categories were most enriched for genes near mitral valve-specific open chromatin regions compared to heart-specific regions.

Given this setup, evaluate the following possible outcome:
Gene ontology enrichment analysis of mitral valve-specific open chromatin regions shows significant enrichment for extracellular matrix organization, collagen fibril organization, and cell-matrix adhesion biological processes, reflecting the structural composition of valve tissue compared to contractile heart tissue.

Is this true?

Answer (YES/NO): NO